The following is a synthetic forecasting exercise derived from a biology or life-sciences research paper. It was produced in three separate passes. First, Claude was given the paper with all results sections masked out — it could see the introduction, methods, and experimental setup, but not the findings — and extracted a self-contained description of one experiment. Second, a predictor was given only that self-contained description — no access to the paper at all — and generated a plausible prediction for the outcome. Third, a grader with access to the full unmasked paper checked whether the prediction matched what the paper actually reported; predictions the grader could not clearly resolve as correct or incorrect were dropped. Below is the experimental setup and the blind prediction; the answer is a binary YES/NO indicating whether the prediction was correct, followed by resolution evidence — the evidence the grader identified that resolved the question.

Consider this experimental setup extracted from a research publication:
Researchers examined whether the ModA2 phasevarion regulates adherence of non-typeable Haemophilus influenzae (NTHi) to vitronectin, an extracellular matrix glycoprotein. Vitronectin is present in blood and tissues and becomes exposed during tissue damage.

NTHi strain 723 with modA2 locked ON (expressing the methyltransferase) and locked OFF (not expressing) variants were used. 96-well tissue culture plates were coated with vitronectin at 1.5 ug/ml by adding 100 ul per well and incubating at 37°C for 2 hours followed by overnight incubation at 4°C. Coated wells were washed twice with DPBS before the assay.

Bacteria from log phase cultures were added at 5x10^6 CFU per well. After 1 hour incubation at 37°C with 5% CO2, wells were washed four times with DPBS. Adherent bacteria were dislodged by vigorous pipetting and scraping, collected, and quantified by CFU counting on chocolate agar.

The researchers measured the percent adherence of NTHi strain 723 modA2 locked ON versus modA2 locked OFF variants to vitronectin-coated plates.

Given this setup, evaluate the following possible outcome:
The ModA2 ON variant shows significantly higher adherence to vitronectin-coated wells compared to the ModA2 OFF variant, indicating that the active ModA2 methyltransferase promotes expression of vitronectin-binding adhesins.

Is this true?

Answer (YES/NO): NO